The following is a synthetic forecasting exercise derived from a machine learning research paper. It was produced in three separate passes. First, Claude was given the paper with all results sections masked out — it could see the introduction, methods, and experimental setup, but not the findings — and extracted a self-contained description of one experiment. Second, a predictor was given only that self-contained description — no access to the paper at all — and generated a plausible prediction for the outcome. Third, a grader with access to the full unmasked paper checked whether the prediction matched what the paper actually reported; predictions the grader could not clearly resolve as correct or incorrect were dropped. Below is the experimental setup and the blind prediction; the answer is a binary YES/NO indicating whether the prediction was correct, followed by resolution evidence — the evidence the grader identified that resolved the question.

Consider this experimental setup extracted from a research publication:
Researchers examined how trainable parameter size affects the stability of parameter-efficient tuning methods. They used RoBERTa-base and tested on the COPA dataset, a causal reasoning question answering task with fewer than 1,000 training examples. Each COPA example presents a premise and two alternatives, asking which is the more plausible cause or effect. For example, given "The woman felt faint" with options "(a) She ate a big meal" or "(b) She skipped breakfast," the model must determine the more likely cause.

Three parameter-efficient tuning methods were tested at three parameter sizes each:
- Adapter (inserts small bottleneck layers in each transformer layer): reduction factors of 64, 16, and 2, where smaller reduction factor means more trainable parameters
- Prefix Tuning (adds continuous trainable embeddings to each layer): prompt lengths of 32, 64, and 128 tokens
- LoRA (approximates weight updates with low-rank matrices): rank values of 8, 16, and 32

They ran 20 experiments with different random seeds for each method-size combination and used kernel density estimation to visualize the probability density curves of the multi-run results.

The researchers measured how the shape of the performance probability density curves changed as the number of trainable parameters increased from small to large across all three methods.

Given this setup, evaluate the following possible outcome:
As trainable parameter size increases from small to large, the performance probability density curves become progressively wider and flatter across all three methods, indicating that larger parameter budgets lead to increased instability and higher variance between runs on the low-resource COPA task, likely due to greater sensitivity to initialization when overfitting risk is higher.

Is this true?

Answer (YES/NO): YES